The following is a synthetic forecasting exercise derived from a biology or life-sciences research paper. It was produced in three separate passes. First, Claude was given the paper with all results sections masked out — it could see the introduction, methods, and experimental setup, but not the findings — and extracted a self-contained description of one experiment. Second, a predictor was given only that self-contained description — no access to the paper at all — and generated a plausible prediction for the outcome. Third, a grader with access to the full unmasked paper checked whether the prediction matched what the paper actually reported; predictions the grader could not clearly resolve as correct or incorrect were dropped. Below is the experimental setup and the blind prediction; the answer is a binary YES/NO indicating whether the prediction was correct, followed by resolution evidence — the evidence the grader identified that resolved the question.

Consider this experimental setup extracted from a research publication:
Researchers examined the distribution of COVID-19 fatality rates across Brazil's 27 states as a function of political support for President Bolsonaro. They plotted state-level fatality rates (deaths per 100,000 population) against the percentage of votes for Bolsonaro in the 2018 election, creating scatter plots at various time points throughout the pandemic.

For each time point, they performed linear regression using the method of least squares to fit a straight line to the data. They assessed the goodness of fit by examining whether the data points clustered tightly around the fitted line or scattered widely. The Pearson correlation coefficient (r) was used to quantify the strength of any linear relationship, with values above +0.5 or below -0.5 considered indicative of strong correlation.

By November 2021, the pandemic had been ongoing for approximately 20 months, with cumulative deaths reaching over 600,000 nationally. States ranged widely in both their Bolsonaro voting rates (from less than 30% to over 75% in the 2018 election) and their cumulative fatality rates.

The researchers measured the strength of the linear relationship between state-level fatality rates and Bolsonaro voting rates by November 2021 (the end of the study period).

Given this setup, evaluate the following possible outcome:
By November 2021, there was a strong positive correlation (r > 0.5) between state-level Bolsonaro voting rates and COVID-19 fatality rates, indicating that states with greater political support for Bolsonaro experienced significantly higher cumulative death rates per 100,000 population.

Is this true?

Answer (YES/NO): YES